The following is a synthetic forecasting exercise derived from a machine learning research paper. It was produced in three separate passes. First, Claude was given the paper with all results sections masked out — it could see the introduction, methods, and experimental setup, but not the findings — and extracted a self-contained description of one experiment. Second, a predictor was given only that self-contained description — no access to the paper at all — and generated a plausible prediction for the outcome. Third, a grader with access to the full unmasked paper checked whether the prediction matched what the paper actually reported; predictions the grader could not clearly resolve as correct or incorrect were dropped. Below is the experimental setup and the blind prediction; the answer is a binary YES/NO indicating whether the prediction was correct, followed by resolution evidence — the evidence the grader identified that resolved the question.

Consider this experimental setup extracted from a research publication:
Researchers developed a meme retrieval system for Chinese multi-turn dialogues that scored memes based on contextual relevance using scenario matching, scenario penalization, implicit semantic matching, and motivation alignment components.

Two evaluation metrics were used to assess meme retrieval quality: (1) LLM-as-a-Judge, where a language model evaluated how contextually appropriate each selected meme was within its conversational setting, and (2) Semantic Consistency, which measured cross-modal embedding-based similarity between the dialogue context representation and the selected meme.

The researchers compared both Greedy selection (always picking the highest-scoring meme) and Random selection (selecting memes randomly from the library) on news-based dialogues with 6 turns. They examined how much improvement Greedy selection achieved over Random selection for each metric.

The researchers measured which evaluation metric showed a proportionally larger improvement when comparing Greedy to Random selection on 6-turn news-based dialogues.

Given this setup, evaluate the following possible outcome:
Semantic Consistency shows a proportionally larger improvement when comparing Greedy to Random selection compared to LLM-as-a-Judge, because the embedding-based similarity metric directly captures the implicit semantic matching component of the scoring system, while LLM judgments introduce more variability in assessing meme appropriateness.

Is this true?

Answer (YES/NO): NO